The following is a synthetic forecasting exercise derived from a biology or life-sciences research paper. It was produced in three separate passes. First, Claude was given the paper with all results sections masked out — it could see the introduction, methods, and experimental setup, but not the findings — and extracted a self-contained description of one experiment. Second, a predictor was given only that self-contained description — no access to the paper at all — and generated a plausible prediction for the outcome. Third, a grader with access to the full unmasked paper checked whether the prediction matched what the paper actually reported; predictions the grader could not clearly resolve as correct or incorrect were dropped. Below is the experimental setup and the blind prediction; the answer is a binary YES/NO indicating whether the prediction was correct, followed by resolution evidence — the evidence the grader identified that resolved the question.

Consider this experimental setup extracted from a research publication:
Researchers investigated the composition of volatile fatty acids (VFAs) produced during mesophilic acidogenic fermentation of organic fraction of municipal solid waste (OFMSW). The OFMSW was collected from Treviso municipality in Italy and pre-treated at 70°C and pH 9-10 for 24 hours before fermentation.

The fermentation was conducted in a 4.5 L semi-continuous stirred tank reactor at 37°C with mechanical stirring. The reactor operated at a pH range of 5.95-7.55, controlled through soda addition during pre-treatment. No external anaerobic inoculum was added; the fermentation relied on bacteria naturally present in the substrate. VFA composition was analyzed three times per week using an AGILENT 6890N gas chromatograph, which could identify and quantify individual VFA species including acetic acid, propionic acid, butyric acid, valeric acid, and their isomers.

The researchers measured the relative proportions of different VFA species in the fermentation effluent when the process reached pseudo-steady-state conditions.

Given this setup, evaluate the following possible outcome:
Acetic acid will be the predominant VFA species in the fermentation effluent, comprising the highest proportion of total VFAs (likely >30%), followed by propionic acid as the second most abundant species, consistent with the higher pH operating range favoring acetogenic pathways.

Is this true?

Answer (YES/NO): NO